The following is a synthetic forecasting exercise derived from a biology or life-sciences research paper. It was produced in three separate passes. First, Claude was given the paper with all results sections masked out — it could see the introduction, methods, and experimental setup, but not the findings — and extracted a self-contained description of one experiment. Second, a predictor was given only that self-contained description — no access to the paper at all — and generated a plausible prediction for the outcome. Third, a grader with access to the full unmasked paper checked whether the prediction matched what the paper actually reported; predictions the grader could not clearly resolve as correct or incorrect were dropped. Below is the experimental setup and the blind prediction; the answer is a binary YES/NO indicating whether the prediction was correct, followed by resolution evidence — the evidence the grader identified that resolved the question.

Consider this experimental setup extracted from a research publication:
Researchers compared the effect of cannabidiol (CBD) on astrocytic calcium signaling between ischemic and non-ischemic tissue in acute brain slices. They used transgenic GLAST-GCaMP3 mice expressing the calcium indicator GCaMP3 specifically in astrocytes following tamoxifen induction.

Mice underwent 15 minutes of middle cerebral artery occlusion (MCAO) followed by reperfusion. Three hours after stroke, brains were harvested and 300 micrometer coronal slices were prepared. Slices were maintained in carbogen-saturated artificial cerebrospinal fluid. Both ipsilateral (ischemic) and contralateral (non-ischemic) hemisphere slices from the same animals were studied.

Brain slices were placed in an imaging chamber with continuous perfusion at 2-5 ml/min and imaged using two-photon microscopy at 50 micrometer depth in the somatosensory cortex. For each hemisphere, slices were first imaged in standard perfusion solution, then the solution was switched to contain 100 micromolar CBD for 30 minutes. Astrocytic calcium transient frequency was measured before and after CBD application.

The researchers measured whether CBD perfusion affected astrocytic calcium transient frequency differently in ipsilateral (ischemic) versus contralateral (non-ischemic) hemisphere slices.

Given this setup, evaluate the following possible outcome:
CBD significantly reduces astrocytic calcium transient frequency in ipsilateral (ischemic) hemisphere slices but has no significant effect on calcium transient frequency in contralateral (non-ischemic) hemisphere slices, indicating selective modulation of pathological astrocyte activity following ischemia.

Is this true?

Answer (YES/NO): NO